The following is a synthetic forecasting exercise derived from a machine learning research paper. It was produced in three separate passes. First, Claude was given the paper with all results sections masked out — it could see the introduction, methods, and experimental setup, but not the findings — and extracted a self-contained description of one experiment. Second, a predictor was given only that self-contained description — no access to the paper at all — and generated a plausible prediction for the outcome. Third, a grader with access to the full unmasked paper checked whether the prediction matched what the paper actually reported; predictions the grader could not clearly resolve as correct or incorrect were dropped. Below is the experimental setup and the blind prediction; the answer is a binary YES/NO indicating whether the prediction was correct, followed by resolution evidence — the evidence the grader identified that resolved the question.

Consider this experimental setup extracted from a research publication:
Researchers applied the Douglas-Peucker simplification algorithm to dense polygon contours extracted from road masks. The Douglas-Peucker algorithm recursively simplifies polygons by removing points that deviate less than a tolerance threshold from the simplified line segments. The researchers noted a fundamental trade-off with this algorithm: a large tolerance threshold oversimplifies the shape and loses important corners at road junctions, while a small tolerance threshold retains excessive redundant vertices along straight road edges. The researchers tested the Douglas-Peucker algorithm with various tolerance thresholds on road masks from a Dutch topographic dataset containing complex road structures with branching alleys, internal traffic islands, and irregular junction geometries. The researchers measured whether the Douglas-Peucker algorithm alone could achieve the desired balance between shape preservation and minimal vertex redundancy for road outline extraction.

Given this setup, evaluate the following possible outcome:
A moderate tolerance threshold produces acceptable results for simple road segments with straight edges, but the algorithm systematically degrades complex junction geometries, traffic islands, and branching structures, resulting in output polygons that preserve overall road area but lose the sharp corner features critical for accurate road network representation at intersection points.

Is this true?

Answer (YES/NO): NO